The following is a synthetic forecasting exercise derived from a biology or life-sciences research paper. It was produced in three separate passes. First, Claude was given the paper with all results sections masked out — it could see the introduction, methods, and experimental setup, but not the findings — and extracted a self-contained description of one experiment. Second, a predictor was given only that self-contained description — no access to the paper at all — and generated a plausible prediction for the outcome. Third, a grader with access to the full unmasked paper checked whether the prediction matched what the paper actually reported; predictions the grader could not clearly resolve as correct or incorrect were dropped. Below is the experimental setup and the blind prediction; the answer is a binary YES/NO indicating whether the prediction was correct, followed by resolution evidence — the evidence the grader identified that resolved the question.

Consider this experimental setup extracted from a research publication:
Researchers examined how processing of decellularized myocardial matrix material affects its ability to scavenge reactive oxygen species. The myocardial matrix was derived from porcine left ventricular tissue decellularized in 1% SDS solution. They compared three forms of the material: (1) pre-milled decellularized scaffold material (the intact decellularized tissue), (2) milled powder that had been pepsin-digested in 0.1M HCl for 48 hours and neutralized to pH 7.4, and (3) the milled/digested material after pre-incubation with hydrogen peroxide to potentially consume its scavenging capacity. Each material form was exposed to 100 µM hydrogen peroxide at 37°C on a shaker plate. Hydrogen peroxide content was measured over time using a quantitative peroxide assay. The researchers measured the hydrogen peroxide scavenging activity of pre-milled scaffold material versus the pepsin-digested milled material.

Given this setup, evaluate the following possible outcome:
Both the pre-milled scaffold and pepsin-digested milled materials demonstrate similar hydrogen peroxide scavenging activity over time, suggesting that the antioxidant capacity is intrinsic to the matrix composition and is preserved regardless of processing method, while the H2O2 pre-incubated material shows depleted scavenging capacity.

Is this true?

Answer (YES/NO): NO